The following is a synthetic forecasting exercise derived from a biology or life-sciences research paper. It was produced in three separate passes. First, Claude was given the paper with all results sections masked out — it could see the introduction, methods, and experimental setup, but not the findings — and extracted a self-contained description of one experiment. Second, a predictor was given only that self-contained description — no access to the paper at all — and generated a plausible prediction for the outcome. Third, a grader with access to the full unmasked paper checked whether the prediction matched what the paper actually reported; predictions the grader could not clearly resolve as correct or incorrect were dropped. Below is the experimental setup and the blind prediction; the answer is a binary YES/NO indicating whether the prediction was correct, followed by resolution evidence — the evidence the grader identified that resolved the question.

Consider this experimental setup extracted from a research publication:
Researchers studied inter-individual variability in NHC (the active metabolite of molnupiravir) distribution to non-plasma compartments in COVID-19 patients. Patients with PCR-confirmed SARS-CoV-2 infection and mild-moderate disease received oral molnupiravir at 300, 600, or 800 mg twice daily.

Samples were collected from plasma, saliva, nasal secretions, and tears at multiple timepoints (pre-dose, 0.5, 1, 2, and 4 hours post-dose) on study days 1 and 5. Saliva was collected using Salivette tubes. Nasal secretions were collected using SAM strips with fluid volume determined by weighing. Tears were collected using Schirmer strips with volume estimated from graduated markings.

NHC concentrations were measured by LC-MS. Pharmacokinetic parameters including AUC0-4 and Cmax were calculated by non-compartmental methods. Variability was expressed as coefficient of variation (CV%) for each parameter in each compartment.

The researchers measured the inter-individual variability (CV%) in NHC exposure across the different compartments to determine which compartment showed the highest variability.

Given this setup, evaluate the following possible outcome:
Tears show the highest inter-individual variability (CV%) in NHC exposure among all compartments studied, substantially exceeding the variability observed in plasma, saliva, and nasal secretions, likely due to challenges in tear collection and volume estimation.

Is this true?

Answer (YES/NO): YES